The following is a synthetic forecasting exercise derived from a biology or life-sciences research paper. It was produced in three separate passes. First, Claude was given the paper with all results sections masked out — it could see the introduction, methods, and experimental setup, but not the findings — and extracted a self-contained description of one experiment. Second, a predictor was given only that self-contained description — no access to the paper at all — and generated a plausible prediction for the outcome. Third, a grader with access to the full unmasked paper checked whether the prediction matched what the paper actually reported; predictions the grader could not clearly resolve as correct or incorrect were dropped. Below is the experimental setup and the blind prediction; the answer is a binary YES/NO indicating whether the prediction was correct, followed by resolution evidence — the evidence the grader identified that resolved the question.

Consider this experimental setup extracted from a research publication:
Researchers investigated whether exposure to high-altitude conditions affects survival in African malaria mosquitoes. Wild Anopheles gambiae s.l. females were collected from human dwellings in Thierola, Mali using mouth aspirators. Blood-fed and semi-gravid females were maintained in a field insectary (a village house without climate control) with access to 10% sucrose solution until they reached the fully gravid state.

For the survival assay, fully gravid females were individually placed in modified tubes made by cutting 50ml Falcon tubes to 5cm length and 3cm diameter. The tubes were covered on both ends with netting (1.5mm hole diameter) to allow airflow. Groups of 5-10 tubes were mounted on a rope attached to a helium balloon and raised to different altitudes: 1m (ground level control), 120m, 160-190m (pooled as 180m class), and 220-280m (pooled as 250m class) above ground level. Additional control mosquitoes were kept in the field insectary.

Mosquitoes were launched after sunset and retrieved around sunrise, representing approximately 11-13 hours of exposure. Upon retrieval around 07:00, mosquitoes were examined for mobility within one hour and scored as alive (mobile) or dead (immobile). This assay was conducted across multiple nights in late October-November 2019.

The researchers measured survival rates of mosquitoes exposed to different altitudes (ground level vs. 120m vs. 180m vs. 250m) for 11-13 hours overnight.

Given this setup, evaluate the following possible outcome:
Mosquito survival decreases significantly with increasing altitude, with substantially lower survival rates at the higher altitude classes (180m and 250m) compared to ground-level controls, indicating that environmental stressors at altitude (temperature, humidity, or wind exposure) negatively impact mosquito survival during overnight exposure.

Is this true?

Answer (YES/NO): YES